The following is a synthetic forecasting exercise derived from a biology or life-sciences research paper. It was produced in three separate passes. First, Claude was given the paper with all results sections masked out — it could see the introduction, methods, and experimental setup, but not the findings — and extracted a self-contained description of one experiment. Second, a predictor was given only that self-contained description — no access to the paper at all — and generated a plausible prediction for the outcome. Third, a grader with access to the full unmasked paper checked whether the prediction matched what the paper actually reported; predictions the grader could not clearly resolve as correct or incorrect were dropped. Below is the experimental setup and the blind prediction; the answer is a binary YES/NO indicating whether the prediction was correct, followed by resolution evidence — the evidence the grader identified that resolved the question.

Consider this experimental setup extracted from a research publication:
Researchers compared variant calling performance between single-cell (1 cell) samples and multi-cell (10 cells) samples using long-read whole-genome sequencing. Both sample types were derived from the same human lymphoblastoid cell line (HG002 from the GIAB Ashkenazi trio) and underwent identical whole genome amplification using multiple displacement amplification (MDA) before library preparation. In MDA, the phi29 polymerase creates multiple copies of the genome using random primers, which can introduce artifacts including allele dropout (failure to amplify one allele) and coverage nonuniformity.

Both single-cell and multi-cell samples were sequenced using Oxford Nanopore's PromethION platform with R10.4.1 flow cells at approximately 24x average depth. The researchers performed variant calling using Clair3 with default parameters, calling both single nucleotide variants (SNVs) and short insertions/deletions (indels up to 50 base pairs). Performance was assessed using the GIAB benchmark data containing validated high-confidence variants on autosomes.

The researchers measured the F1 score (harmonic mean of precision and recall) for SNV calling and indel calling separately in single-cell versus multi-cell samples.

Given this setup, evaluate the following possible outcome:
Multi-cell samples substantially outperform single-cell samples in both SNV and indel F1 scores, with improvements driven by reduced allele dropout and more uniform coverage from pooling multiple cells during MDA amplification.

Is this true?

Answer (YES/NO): YES